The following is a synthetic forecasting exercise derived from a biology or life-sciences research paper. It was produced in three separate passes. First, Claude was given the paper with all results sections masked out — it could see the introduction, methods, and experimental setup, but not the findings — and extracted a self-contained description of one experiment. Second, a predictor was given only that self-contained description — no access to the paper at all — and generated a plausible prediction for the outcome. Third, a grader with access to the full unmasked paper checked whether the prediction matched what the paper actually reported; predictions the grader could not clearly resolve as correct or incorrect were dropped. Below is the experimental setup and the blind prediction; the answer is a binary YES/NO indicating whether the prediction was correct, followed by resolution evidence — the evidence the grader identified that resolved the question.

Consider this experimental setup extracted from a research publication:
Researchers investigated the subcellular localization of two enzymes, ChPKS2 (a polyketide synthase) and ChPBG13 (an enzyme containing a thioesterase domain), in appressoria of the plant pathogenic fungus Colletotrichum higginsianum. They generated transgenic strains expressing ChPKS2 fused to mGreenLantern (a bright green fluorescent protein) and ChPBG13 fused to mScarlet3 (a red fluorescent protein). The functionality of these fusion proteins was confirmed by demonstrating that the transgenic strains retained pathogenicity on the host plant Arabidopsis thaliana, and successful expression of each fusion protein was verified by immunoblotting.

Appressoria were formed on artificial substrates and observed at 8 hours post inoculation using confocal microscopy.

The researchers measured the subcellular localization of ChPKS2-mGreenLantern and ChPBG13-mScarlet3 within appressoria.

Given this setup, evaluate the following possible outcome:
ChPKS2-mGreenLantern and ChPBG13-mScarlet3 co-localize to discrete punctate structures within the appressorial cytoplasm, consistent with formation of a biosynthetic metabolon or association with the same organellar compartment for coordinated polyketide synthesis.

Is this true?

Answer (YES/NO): NO